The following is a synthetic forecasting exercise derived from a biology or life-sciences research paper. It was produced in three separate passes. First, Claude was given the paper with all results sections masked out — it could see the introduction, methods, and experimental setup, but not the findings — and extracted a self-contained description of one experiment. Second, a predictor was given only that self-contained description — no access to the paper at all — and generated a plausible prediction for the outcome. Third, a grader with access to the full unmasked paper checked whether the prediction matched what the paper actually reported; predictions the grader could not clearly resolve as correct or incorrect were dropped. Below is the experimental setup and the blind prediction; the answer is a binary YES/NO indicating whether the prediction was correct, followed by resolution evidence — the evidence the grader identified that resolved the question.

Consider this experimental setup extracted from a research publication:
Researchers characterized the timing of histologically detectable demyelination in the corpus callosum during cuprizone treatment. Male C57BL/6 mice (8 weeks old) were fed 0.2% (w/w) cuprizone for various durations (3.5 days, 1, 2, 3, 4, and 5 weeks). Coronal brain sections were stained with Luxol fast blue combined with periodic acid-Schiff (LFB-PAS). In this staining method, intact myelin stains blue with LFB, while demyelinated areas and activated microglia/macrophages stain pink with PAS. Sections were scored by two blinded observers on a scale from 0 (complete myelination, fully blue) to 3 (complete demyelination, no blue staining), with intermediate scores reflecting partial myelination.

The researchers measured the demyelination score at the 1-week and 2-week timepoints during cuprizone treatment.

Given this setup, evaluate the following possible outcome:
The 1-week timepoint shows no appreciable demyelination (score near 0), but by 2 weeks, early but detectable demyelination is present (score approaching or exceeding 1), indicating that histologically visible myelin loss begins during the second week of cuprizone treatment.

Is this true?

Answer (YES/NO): NO